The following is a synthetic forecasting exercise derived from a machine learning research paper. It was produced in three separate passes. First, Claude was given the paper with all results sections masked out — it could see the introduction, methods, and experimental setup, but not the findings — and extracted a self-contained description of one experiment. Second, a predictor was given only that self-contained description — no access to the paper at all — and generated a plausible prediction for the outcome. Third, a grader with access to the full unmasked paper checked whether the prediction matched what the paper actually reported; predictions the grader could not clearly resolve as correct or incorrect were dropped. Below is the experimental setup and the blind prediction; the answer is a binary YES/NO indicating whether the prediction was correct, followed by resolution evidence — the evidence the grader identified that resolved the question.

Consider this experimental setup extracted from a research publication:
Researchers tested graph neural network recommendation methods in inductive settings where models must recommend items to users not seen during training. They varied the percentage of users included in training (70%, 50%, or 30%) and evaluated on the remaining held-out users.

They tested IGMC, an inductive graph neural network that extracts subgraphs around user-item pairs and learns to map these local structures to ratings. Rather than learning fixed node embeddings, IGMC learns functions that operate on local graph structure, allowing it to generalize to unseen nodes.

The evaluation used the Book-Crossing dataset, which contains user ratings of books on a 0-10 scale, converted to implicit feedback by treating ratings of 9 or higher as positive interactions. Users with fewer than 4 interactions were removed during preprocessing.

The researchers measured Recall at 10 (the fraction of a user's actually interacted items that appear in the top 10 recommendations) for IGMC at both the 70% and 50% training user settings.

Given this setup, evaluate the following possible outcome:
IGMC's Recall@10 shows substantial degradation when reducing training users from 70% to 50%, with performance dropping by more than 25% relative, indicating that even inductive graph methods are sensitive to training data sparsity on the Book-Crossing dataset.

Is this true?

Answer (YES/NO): NO